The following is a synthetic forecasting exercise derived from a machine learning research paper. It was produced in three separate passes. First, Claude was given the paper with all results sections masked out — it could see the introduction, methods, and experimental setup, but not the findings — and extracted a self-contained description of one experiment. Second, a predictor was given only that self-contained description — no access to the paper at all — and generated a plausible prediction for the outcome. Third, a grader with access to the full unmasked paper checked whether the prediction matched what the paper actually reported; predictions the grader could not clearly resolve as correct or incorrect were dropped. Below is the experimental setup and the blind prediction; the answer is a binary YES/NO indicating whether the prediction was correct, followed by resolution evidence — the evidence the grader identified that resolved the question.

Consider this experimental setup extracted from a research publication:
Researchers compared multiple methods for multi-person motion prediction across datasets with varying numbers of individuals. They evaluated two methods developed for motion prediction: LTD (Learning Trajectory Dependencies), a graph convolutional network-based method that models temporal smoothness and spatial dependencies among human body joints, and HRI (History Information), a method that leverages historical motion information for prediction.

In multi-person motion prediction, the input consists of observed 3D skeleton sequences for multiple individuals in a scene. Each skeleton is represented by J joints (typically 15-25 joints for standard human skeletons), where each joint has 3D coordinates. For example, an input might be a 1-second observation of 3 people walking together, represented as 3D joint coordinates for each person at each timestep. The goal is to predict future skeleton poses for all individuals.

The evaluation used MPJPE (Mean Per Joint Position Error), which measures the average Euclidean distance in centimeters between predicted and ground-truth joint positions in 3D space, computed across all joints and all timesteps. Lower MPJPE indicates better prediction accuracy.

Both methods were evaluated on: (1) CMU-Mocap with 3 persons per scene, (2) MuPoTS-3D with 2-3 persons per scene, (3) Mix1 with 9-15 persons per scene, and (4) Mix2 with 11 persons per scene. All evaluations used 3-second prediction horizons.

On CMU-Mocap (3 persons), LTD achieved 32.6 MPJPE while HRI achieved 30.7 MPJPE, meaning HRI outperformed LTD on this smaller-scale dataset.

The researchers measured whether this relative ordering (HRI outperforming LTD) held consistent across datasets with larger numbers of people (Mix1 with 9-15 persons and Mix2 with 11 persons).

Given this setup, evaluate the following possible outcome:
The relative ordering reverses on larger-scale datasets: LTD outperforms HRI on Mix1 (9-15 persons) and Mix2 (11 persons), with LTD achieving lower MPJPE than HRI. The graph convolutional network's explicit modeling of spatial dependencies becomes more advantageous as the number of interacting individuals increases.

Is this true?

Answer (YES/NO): YES